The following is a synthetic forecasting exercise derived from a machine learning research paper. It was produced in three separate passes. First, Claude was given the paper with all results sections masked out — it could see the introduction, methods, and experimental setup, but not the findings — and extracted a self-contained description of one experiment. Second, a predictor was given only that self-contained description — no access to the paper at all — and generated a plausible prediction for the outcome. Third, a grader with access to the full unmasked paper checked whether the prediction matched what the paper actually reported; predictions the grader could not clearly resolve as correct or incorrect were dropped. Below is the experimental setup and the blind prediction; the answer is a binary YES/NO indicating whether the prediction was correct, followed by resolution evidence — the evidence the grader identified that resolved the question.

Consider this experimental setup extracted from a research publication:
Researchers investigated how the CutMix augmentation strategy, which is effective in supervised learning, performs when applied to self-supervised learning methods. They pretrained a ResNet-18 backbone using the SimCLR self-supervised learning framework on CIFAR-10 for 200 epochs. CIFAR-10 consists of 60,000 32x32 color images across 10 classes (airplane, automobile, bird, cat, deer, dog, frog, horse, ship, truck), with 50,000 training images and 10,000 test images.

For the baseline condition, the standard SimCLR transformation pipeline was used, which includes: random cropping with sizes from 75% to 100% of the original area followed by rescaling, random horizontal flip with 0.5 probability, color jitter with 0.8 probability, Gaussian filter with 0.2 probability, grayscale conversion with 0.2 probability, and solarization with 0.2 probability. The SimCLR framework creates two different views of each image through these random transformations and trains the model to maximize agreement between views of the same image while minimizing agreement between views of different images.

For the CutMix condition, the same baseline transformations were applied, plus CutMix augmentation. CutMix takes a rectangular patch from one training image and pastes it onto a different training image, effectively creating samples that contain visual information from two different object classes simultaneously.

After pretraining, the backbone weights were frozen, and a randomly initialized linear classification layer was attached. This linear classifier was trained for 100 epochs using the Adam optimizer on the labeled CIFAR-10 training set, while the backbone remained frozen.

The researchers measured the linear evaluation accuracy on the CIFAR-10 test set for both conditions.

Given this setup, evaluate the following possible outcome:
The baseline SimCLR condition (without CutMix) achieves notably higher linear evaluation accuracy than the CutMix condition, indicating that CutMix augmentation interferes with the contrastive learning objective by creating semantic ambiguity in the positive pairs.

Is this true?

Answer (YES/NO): YES